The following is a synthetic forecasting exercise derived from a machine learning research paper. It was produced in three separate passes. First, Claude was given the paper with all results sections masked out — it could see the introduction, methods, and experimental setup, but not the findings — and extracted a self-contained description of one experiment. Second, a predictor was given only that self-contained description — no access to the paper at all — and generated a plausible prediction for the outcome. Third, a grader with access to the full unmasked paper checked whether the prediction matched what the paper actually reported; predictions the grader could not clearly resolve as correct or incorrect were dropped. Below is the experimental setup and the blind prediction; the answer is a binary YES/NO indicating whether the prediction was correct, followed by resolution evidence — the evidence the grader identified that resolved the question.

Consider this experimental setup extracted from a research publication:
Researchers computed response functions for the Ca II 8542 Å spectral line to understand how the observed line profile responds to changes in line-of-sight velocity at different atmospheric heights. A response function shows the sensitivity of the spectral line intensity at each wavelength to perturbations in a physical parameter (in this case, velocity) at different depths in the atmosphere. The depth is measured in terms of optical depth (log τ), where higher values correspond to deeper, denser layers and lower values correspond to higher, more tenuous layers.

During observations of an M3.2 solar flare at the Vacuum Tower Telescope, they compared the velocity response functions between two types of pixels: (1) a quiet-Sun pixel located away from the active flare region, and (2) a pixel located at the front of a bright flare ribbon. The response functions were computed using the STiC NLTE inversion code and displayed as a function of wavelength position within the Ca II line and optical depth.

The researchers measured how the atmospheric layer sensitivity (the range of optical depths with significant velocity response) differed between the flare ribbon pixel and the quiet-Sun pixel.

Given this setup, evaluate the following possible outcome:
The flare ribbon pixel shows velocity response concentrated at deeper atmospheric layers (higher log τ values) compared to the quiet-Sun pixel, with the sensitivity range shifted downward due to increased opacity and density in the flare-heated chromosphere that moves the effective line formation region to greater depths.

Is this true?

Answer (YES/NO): NO